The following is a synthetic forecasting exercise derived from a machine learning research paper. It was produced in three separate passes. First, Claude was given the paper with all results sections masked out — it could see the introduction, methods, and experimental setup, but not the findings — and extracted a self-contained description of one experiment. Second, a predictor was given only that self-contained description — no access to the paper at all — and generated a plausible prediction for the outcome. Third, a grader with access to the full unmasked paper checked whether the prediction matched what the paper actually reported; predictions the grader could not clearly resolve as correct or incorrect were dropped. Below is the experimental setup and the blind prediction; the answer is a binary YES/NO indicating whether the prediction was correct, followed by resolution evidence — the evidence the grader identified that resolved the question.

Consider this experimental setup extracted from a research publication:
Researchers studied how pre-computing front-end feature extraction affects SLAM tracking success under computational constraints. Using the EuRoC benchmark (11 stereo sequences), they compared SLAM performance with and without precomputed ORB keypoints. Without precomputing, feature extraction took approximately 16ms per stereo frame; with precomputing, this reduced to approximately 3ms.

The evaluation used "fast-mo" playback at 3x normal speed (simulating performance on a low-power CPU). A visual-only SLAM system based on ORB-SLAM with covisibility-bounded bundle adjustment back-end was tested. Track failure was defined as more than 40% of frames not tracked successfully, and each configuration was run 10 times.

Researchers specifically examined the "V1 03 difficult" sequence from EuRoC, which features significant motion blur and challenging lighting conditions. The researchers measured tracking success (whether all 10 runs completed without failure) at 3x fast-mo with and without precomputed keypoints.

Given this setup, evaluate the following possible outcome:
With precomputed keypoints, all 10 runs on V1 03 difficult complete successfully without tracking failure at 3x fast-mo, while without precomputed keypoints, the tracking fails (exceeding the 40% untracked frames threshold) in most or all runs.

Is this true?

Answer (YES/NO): NO